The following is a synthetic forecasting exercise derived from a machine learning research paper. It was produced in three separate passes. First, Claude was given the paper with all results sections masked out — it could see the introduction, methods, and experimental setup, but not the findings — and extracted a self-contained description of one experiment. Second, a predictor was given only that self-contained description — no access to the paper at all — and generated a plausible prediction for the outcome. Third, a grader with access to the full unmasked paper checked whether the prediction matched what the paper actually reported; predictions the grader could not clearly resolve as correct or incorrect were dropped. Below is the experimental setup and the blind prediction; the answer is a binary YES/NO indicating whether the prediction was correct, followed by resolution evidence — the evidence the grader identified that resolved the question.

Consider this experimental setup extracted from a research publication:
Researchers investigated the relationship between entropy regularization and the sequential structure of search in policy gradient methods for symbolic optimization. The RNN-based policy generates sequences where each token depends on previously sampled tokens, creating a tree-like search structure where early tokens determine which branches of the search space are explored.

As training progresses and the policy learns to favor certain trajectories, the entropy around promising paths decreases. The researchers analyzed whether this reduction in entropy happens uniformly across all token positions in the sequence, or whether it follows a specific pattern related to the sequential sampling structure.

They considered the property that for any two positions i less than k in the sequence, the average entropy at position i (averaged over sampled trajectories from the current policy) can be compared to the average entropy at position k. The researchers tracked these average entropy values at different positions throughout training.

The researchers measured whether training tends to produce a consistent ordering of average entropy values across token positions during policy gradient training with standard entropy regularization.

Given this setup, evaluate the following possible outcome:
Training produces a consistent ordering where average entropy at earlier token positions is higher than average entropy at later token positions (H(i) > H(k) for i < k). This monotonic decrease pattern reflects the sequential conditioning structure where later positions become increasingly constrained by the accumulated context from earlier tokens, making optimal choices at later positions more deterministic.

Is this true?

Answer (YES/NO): NO